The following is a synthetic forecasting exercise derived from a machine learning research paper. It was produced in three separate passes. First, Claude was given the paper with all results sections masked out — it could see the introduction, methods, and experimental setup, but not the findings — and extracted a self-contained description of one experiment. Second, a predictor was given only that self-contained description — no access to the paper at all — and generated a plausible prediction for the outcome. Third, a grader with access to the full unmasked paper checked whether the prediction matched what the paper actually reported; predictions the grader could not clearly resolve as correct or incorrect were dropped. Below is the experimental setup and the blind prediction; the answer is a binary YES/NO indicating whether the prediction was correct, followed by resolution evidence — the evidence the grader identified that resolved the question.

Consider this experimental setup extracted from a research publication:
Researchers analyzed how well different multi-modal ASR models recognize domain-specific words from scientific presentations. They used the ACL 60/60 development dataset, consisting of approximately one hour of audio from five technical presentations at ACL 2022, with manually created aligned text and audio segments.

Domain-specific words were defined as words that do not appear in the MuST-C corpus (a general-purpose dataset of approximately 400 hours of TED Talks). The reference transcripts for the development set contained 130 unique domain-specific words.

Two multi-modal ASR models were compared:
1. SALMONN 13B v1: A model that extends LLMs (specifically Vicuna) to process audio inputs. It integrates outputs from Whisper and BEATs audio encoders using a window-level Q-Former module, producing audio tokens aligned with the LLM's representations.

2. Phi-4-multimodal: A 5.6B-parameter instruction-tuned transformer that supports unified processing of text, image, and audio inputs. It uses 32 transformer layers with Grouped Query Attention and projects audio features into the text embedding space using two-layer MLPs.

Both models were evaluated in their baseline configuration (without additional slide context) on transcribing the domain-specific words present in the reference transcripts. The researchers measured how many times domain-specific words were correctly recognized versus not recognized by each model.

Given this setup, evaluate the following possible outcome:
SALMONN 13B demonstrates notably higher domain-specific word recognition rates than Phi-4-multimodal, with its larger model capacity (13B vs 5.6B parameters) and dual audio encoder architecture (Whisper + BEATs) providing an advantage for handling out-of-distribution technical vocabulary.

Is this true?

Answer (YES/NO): NO